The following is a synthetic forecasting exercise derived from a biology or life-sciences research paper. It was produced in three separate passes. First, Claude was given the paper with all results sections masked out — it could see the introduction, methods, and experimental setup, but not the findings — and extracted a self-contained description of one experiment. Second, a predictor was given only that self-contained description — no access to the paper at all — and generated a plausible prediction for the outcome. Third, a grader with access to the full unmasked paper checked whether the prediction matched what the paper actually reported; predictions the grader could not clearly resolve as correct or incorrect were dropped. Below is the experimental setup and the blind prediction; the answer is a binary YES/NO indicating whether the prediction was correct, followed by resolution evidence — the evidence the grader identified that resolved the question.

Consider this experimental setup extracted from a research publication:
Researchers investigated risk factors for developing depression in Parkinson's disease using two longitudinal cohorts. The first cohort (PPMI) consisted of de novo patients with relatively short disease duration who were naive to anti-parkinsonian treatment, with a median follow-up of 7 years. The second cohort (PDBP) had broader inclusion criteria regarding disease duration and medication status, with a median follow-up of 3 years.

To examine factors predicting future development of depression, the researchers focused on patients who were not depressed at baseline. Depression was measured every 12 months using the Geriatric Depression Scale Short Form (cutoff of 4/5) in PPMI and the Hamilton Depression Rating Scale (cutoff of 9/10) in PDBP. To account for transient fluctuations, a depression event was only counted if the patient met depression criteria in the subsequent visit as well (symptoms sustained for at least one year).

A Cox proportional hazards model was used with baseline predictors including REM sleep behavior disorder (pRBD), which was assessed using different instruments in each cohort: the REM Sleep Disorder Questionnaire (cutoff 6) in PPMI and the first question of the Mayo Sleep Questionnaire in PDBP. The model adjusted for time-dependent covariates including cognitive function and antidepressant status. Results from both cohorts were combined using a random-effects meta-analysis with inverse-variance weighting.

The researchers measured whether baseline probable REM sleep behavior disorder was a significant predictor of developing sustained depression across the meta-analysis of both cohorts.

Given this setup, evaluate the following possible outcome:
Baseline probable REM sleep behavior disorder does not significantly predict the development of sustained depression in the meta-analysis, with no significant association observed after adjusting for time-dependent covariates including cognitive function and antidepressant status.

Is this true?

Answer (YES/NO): NO